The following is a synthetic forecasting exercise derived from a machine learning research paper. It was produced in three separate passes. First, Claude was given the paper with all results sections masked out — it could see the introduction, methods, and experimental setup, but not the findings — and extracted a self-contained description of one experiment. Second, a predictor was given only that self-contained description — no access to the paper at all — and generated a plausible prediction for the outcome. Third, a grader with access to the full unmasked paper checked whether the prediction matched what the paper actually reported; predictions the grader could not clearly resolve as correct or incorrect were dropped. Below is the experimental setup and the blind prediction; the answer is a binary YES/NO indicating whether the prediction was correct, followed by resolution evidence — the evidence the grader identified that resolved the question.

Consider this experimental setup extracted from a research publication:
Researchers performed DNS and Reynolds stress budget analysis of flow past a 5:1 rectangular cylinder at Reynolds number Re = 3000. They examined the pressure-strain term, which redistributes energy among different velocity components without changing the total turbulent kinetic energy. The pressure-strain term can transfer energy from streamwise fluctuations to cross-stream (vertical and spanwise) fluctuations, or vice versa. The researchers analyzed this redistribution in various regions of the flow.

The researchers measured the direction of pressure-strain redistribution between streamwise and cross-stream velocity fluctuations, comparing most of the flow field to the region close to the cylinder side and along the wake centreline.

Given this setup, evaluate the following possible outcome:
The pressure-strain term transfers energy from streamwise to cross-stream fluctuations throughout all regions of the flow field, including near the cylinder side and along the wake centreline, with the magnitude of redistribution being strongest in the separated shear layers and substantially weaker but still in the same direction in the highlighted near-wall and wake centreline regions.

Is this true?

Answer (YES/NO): NO